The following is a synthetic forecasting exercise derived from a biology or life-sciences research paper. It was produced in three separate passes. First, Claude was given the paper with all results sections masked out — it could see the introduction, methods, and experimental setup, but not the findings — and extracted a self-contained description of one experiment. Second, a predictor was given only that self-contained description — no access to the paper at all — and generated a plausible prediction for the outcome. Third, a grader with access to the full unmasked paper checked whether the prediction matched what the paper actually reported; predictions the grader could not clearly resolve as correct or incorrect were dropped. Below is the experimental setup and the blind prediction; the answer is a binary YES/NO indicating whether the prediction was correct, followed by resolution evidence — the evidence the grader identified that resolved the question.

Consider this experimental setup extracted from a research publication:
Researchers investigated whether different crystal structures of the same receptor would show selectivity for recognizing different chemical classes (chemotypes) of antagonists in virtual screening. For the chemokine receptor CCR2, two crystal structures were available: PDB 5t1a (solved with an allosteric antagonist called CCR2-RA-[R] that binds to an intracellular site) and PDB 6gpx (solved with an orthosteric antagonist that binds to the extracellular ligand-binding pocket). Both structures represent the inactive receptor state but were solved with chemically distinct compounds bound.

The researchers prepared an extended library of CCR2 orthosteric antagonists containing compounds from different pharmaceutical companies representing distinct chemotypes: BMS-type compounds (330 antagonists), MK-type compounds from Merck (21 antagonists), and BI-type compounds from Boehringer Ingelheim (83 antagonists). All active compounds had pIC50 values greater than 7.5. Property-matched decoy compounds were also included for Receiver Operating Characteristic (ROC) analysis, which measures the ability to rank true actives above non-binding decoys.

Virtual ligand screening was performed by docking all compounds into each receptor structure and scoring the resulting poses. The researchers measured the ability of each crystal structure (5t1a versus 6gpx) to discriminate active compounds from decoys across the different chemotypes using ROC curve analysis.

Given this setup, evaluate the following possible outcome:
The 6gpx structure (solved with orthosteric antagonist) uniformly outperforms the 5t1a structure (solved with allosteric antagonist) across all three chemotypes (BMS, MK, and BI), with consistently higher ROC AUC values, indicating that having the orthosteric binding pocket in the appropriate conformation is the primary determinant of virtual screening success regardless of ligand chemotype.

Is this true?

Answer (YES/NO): NO